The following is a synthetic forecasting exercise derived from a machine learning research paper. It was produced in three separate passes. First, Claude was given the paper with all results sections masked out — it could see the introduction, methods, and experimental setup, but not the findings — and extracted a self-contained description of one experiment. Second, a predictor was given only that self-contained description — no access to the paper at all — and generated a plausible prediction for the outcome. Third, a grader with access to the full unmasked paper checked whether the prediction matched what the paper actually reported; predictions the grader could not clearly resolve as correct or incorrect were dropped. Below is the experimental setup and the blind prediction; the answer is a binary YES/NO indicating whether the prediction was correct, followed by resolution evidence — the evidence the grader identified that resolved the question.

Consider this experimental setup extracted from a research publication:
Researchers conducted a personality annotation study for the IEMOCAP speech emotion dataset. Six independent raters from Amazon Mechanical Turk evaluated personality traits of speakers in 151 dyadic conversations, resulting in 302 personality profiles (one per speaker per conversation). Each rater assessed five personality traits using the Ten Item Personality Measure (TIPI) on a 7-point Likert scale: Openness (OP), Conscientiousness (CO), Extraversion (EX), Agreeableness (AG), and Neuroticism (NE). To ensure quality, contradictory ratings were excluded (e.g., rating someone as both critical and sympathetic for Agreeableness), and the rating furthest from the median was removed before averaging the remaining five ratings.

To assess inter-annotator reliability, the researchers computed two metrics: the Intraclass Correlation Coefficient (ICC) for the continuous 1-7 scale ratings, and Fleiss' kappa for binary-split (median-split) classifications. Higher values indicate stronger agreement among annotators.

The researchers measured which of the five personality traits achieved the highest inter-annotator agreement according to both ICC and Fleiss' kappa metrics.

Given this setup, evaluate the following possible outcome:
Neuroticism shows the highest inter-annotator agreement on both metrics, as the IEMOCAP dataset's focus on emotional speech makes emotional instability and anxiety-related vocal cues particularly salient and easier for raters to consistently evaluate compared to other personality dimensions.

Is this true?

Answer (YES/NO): NO